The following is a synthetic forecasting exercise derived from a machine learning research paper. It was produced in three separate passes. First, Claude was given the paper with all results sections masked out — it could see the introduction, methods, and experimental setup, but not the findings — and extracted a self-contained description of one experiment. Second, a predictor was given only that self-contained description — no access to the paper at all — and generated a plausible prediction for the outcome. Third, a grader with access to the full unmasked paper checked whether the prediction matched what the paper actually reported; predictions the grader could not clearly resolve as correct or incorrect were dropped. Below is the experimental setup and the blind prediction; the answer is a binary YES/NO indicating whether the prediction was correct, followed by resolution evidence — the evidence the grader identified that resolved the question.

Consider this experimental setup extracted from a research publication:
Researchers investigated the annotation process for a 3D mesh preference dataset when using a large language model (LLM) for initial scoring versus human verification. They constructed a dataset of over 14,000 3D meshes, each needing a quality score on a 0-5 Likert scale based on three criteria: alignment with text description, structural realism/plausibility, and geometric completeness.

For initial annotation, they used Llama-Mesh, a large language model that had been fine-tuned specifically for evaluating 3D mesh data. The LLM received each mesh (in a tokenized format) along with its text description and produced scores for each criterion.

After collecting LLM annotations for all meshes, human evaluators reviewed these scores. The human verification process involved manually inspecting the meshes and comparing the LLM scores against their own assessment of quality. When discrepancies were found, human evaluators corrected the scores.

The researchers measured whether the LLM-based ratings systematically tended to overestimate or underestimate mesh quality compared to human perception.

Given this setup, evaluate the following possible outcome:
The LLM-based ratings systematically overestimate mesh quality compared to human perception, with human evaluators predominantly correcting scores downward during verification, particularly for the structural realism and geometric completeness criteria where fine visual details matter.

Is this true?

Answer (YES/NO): NO